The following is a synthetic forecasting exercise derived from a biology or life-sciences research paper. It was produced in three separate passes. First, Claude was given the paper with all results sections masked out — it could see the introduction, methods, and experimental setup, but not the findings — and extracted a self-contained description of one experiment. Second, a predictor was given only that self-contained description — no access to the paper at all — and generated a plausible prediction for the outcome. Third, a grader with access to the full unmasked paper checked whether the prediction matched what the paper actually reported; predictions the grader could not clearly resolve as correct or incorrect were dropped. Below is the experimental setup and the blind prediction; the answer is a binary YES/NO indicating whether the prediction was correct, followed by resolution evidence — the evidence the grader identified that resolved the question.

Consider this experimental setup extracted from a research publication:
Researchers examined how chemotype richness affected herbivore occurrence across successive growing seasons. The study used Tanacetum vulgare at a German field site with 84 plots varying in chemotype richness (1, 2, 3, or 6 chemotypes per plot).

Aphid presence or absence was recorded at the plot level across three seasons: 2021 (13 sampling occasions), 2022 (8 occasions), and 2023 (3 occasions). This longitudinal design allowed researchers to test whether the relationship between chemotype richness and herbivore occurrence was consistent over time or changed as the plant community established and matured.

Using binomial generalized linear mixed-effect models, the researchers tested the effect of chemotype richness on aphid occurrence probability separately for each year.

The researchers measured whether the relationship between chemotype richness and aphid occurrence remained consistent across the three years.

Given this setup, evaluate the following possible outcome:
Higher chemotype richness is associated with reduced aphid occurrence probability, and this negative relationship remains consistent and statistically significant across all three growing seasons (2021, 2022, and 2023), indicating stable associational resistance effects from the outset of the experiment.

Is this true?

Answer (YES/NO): NO